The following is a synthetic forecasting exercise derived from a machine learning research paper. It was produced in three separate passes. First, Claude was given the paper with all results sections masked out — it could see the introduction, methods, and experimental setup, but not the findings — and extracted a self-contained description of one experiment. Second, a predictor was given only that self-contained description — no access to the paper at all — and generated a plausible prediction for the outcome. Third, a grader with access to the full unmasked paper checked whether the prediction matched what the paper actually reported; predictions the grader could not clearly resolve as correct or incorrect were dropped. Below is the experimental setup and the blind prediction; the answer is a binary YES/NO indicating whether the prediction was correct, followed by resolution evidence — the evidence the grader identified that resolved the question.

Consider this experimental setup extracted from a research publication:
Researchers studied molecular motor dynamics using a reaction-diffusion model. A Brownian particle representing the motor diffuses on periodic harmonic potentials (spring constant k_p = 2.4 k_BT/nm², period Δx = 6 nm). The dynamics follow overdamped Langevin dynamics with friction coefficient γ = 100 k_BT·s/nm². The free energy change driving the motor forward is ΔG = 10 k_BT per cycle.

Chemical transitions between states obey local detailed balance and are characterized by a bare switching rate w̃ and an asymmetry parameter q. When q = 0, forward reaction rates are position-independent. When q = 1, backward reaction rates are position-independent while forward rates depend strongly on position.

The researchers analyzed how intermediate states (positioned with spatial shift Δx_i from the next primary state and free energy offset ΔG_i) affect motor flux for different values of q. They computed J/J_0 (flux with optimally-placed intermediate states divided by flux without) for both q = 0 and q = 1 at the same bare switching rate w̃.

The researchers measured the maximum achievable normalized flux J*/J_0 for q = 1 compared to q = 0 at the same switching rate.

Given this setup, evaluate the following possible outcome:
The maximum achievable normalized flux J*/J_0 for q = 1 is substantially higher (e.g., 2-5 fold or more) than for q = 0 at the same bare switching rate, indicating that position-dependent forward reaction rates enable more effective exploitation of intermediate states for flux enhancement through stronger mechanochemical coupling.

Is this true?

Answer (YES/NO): NO